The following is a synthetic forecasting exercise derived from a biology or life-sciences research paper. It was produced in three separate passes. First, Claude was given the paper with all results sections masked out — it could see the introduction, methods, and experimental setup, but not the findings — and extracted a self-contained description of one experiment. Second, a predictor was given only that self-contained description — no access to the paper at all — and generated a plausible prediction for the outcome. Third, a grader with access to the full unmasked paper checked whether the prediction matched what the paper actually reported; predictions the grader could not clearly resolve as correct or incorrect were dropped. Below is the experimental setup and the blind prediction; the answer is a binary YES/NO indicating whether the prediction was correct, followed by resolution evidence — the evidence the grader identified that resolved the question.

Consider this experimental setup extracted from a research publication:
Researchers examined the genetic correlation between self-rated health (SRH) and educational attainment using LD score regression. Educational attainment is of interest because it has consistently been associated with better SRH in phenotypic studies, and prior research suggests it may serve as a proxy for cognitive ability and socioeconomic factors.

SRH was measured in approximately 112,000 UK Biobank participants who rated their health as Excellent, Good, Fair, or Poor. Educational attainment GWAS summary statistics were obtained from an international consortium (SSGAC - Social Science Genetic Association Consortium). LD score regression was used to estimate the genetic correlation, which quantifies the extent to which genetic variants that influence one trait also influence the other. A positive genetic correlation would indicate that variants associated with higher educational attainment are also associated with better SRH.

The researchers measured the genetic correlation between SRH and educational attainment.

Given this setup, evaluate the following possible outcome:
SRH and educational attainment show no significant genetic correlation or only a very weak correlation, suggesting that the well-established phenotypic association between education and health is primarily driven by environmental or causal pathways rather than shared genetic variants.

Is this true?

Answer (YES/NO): NO